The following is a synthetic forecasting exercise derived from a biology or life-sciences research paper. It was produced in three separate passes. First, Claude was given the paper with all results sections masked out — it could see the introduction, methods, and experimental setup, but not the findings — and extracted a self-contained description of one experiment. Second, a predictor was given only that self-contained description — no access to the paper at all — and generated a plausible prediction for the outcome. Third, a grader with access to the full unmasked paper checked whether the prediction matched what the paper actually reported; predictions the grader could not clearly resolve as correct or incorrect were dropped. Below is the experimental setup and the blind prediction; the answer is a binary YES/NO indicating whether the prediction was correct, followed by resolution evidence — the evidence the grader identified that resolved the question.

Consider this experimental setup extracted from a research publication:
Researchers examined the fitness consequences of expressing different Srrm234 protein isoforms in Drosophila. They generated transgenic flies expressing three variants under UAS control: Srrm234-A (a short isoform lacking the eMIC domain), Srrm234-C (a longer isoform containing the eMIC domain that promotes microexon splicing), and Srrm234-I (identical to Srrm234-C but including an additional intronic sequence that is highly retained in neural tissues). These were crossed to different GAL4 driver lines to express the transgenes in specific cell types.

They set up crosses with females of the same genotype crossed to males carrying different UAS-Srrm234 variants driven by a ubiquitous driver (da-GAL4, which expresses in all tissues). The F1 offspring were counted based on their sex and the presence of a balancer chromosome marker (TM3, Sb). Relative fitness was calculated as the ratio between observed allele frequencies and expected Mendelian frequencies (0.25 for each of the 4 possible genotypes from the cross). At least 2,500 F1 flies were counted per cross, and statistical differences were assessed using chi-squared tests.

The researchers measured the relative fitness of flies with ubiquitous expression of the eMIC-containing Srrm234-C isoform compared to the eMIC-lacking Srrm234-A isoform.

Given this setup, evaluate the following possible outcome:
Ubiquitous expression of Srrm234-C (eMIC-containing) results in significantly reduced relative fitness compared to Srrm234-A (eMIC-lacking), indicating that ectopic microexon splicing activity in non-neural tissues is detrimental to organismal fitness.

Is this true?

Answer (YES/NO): YES